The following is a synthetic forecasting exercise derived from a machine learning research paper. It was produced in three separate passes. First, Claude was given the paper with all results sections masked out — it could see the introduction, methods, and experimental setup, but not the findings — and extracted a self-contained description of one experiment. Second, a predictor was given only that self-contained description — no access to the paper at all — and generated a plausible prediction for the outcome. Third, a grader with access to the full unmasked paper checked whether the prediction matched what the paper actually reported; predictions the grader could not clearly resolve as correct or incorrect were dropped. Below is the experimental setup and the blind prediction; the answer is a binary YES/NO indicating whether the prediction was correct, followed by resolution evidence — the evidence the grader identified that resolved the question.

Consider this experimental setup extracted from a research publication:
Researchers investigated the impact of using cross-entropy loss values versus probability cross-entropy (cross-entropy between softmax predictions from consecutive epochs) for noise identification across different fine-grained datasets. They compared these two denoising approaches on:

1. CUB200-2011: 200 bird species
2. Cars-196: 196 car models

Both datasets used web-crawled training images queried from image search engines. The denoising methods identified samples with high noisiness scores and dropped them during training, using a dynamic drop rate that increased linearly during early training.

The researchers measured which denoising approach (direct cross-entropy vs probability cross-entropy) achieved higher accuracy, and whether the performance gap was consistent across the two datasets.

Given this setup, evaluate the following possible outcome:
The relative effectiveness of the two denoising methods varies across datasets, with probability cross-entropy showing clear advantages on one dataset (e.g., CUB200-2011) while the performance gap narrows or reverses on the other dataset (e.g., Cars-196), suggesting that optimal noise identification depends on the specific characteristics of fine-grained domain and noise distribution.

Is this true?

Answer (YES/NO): NO